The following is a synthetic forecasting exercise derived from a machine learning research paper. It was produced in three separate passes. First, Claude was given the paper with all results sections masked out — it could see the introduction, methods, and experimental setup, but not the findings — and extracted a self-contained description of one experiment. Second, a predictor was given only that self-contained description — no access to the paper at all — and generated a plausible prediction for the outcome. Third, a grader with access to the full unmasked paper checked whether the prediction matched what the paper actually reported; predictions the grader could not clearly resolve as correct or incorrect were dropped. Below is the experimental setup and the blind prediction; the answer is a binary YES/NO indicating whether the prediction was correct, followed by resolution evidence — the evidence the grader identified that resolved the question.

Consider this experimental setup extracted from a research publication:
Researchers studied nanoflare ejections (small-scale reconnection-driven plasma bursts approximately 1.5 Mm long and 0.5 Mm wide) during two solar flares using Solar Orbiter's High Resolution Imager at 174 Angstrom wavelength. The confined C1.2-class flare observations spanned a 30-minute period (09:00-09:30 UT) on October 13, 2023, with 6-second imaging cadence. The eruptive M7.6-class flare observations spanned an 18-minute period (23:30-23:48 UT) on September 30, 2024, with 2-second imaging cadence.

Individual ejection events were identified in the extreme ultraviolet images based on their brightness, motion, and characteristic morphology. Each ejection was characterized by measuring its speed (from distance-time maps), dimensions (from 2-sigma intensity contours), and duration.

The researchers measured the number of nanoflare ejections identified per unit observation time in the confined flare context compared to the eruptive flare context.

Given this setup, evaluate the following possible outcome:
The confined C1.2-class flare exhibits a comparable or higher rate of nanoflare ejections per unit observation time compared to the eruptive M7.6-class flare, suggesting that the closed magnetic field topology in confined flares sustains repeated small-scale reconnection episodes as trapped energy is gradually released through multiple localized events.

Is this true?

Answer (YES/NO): NO